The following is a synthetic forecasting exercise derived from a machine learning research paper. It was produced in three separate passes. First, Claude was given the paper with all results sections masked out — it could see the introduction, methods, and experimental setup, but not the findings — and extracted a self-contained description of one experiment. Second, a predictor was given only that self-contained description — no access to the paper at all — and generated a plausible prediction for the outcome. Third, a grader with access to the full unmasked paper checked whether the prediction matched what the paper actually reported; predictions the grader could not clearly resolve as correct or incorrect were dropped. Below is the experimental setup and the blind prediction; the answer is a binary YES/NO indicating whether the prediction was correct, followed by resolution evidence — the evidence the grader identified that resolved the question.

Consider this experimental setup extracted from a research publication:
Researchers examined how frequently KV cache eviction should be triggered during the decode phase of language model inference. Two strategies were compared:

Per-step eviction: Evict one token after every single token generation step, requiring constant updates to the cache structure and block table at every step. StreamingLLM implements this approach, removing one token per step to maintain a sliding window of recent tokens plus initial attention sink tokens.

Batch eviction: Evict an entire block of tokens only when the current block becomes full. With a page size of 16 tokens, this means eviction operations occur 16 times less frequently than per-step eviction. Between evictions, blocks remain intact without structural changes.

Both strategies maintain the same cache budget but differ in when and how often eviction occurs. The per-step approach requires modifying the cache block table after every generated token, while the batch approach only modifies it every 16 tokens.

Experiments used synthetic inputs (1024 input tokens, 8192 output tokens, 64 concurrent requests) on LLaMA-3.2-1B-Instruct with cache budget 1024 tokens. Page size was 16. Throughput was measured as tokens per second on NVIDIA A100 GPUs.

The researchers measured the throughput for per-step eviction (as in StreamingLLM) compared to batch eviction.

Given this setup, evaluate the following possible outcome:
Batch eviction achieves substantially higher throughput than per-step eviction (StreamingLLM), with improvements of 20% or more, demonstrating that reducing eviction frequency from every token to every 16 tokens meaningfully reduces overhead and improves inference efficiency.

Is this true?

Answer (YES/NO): NO